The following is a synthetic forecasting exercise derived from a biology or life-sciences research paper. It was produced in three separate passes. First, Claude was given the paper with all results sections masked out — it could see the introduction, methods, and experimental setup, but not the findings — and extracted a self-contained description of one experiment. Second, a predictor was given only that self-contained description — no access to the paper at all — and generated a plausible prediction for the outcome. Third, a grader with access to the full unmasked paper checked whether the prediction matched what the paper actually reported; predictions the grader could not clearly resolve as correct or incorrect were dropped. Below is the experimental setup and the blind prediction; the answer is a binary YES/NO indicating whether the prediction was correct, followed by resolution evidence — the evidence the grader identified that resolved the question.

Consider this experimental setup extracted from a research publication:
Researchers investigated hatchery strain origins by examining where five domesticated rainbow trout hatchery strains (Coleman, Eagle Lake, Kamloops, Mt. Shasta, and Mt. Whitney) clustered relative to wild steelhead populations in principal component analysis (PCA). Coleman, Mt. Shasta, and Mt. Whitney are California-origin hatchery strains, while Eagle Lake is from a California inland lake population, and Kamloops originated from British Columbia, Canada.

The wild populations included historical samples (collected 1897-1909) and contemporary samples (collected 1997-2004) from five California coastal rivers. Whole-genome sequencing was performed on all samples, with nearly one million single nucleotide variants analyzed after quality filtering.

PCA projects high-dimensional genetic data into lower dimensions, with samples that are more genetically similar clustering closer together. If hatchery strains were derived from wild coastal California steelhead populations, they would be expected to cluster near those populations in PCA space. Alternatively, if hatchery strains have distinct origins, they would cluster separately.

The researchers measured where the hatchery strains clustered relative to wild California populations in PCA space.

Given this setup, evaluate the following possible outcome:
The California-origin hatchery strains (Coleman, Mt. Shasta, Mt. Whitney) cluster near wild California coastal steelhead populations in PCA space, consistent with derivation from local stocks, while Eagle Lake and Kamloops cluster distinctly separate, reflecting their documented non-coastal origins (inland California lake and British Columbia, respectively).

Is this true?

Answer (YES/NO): NO